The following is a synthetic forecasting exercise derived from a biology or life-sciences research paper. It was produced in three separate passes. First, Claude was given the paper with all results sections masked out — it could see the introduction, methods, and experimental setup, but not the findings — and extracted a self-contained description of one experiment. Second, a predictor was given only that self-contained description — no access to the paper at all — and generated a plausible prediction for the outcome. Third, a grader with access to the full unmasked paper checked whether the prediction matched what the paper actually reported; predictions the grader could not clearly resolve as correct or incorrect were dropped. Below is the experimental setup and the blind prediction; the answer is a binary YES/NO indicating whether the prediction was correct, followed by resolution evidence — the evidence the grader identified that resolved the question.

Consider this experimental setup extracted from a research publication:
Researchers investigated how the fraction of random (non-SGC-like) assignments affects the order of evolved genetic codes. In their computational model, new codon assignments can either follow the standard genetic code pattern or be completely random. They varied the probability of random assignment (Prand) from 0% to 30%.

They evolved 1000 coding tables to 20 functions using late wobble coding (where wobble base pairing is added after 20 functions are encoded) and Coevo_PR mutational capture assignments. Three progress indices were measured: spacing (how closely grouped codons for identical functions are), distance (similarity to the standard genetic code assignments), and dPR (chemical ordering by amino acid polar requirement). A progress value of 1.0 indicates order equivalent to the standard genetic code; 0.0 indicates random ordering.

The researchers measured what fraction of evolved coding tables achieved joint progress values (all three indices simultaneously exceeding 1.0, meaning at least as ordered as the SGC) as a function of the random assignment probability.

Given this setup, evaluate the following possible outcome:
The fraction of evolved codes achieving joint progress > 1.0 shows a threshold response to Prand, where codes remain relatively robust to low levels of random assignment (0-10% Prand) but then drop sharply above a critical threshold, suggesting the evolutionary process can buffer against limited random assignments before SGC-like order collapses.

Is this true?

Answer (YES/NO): NO